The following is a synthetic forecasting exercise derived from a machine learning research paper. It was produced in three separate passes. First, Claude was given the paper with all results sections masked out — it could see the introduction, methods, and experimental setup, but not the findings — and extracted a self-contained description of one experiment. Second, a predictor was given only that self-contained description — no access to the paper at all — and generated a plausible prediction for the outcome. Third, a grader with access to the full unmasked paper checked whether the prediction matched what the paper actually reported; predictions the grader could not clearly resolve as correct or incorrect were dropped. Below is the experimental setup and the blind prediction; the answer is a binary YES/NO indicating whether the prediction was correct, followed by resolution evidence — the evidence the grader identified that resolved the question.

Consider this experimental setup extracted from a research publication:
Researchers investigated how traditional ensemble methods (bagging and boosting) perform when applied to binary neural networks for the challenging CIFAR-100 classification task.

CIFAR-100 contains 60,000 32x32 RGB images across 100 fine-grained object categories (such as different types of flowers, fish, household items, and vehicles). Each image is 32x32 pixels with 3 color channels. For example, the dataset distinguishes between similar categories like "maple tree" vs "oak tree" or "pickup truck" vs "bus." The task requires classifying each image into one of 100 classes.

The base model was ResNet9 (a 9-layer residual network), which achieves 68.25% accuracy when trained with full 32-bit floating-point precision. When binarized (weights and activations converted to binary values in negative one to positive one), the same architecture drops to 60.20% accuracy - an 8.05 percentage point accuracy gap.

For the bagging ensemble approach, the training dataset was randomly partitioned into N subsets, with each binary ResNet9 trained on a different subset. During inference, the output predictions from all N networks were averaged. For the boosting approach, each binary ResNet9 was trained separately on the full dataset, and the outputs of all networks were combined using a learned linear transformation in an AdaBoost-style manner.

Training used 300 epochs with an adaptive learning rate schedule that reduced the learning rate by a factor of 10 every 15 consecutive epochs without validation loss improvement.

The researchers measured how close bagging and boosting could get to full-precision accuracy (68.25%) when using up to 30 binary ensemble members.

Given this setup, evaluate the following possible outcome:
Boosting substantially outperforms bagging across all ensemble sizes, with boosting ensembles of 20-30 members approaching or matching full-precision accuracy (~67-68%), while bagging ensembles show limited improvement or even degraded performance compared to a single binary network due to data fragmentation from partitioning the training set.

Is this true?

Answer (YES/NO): NO